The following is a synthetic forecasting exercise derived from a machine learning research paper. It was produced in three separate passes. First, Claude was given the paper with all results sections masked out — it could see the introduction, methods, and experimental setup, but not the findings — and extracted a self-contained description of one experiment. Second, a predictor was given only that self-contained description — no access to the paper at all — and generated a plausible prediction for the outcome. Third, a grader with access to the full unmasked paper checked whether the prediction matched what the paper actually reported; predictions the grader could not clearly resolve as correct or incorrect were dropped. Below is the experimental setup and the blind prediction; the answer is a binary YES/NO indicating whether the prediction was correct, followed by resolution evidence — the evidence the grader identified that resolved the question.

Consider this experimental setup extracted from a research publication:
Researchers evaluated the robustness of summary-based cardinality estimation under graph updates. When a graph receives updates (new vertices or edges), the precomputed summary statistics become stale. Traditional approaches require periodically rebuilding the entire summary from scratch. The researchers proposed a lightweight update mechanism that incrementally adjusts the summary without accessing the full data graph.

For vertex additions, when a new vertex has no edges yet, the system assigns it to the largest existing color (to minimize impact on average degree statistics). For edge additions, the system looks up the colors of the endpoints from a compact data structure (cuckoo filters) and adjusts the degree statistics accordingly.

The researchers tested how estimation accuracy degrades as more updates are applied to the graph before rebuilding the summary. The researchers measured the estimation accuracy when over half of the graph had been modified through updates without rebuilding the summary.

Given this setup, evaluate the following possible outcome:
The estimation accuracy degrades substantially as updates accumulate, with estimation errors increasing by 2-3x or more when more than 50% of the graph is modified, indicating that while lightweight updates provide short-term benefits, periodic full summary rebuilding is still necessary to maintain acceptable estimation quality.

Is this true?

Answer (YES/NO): NO